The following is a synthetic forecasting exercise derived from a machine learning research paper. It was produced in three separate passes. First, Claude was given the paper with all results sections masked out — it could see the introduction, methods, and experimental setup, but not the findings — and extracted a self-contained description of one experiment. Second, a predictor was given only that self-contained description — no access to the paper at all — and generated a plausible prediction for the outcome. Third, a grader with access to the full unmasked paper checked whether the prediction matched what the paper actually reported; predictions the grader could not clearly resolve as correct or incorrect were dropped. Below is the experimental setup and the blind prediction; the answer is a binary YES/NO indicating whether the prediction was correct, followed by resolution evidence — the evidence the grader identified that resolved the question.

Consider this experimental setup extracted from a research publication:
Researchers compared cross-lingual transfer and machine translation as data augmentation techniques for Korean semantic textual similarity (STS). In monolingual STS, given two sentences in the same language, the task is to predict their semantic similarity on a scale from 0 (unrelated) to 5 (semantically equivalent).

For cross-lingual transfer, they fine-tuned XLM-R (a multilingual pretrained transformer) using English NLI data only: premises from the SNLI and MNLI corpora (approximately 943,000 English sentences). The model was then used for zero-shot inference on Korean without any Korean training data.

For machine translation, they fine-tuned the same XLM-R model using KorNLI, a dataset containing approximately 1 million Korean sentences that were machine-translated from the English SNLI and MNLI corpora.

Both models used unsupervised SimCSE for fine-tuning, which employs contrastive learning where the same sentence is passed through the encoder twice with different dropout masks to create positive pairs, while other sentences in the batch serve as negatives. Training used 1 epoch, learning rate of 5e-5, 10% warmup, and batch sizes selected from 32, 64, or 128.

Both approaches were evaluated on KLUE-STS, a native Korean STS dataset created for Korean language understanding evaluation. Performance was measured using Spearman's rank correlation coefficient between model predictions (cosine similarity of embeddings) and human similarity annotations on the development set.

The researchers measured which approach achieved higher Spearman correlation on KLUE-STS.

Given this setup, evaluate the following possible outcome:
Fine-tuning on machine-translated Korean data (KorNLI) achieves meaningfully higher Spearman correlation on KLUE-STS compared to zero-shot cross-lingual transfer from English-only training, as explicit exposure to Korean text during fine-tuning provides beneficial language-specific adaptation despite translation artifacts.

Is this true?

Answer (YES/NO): NO